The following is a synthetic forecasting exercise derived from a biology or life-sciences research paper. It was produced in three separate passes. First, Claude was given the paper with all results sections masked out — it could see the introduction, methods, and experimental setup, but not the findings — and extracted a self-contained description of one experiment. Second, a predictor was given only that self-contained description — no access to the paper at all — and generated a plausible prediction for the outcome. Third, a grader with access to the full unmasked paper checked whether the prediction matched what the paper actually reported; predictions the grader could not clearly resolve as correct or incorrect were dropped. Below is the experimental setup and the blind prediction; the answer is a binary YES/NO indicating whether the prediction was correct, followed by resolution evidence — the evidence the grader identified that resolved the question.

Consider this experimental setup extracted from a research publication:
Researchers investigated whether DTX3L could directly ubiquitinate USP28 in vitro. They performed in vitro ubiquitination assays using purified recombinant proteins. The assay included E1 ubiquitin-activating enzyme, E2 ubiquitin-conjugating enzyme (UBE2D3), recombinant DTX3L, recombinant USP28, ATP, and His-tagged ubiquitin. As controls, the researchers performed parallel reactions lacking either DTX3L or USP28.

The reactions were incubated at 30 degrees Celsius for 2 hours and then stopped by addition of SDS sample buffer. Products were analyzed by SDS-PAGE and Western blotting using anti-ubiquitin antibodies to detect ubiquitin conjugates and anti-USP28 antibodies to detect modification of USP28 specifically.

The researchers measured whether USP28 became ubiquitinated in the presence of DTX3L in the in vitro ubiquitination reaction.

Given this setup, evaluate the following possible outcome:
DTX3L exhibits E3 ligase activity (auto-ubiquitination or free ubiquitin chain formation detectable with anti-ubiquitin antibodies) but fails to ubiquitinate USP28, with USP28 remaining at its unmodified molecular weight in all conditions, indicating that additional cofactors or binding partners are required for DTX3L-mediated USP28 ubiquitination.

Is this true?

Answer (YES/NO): NO